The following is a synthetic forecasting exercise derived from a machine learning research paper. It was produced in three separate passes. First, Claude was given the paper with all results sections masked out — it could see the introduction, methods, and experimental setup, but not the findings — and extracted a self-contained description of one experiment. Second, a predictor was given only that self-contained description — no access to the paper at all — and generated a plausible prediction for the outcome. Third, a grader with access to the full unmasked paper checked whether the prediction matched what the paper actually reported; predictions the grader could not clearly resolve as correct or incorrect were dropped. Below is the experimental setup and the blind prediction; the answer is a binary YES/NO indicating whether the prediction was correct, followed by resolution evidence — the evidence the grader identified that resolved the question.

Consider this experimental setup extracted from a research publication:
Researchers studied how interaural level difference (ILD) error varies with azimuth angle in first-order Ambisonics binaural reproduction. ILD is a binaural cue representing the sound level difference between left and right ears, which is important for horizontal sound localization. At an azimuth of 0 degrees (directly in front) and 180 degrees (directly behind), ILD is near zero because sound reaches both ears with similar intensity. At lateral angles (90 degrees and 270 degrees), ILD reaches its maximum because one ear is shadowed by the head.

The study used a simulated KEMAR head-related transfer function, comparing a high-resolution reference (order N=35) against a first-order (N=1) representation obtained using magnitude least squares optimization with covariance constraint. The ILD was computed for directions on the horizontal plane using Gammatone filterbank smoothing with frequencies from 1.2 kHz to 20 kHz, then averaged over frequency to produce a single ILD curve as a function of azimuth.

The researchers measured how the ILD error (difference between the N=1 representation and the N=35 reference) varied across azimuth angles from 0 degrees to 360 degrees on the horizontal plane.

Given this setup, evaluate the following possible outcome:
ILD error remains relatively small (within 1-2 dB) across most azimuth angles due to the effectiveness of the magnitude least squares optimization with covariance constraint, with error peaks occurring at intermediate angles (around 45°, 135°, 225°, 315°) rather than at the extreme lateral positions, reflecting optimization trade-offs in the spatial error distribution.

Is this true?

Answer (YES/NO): NO